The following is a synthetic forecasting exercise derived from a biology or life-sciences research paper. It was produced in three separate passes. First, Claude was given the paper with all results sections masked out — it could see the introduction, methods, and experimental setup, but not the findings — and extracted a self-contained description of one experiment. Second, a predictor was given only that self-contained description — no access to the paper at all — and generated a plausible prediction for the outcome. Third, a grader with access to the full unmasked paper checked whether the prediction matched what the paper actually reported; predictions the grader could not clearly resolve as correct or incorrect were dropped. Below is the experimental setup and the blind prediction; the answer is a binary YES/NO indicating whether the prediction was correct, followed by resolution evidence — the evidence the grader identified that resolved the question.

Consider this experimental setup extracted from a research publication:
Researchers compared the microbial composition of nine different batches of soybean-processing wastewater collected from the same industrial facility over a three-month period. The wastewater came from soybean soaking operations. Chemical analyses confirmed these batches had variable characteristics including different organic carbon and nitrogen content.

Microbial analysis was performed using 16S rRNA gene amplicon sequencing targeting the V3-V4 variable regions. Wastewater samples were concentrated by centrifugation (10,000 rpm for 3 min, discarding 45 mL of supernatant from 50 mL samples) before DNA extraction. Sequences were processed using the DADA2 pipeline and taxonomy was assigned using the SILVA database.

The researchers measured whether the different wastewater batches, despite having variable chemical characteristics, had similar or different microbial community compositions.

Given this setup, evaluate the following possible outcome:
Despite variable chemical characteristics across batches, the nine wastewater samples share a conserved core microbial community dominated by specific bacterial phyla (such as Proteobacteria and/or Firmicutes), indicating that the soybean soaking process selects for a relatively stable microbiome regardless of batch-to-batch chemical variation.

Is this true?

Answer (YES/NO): YES